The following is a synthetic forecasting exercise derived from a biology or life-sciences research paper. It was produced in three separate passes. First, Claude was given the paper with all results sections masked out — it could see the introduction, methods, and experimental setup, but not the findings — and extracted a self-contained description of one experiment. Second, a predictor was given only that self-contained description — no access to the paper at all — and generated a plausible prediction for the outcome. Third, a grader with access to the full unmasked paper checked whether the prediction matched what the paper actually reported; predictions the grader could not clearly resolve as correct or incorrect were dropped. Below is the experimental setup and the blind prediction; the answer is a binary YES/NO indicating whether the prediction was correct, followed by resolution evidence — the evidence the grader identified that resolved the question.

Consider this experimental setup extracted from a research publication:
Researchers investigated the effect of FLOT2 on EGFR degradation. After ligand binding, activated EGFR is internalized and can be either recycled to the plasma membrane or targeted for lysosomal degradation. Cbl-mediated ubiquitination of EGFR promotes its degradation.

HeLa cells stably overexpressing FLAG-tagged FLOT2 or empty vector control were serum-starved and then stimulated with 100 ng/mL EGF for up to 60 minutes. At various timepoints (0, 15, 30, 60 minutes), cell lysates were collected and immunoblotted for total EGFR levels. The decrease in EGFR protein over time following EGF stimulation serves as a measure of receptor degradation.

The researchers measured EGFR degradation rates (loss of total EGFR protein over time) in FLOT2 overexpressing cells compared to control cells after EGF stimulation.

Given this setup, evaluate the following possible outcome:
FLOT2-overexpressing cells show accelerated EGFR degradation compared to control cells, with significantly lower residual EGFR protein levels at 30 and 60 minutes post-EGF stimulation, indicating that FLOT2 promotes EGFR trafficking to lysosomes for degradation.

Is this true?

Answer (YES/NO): NO